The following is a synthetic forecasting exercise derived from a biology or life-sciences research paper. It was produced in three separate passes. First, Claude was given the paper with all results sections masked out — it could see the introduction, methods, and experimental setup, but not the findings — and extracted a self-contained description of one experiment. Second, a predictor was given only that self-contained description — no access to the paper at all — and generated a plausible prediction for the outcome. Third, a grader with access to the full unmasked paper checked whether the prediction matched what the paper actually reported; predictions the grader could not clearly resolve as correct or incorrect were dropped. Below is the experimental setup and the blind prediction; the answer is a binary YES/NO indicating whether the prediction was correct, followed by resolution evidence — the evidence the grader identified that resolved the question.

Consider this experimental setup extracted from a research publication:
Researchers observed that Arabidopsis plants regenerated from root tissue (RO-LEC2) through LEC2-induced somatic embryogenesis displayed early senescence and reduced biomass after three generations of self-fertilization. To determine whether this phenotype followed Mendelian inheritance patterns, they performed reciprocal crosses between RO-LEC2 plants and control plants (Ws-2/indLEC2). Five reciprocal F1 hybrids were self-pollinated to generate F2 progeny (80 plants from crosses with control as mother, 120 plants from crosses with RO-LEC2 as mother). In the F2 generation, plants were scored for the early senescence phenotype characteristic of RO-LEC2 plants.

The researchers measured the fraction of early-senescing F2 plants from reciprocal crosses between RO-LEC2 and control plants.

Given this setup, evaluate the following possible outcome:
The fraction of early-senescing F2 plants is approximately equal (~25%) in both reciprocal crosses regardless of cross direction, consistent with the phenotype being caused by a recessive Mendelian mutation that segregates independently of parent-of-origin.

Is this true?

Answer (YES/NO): NO